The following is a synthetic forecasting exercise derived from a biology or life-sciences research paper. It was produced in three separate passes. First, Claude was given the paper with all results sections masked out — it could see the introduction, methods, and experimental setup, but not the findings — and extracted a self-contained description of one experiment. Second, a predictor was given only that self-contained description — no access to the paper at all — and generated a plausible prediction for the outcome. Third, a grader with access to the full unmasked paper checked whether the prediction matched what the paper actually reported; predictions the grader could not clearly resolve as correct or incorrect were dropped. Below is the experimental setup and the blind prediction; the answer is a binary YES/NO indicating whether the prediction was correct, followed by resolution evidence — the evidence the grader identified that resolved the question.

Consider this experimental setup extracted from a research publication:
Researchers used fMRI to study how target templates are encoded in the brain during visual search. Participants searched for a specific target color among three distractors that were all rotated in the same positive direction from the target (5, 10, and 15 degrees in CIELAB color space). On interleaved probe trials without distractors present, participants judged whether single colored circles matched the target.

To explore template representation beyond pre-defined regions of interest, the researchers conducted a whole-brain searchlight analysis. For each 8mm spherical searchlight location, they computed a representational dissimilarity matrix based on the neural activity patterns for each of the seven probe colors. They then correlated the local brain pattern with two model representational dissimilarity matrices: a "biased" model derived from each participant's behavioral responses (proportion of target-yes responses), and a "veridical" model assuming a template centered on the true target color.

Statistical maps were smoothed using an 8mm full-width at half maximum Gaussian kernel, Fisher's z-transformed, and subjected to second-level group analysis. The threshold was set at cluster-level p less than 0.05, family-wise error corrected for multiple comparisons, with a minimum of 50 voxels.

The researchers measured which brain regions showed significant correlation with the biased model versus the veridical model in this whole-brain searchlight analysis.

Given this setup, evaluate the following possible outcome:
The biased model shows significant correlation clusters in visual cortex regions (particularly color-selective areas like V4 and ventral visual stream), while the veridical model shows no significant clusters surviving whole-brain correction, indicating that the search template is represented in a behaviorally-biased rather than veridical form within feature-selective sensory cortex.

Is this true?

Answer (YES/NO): NO